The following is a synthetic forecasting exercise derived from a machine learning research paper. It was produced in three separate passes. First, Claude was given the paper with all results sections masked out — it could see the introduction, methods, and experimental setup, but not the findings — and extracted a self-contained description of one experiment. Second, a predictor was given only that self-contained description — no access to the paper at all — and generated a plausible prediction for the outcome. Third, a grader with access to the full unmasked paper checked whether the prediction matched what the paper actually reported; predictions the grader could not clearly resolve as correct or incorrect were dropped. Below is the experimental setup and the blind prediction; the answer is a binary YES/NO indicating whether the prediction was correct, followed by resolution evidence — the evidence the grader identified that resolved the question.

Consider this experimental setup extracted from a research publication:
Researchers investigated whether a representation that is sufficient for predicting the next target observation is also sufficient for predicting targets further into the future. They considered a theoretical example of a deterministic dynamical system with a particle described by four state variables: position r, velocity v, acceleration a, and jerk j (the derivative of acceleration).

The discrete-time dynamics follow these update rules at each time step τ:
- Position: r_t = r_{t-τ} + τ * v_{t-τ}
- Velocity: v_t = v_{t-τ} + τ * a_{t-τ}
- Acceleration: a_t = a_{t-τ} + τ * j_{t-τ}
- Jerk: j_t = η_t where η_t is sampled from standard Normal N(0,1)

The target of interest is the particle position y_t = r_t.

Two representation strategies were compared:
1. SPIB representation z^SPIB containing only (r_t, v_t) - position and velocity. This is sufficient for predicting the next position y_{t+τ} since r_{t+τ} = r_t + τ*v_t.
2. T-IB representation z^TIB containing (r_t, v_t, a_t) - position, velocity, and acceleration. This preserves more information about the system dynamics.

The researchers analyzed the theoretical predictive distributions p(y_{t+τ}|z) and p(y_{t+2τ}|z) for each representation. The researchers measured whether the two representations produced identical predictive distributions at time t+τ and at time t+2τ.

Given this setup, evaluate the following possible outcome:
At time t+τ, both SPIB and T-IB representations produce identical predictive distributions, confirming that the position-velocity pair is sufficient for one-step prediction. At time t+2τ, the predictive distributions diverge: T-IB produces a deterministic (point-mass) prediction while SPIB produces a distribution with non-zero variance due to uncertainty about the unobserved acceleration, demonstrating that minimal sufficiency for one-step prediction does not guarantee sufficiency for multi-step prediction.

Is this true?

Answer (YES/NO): NO